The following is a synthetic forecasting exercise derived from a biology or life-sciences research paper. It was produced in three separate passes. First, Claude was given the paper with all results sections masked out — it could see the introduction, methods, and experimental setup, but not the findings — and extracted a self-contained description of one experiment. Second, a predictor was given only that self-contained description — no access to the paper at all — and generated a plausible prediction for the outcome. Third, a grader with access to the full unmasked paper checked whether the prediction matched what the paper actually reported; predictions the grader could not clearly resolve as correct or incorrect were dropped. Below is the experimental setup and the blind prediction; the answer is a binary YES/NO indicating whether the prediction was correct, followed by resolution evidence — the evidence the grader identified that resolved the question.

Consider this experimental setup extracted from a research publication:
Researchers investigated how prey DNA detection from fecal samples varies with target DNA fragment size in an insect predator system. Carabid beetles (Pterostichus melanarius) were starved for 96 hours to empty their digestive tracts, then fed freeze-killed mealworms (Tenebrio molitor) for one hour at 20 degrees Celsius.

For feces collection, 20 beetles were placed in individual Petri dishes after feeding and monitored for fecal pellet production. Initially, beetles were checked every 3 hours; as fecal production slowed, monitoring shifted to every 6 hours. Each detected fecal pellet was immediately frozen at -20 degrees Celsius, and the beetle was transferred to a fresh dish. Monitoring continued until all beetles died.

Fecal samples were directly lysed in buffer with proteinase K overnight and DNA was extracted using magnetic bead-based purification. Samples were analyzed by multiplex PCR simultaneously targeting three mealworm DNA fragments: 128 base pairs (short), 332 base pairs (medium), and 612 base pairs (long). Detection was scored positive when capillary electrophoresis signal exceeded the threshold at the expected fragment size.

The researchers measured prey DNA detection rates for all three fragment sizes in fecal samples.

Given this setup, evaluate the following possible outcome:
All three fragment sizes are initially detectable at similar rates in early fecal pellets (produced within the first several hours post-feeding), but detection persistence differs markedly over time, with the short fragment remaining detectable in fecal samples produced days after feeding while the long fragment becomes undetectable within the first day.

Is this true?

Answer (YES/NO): NO